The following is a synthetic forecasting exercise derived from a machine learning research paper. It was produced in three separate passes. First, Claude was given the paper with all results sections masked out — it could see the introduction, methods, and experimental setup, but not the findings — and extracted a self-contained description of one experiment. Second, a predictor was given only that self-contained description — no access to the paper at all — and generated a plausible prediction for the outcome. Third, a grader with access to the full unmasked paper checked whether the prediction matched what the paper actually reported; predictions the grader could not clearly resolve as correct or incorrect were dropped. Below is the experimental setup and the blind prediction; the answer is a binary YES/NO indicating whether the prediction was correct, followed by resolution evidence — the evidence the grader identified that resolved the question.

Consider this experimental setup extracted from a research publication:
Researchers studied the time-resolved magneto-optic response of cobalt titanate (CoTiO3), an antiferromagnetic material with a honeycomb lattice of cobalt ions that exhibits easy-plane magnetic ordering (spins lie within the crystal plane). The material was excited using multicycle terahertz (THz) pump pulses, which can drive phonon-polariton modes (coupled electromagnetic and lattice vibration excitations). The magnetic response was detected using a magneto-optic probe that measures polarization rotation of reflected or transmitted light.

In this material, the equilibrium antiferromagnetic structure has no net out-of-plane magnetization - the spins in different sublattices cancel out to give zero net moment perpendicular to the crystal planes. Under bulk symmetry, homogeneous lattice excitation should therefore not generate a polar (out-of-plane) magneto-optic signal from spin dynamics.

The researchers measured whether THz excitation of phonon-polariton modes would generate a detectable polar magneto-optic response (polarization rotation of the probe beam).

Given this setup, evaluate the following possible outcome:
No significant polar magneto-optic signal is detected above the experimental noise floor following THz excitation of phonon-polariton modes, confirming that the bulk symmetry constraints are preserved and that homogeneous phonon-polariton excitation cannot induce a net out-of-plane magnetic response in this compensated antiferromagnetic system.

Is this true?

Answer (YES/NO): NO